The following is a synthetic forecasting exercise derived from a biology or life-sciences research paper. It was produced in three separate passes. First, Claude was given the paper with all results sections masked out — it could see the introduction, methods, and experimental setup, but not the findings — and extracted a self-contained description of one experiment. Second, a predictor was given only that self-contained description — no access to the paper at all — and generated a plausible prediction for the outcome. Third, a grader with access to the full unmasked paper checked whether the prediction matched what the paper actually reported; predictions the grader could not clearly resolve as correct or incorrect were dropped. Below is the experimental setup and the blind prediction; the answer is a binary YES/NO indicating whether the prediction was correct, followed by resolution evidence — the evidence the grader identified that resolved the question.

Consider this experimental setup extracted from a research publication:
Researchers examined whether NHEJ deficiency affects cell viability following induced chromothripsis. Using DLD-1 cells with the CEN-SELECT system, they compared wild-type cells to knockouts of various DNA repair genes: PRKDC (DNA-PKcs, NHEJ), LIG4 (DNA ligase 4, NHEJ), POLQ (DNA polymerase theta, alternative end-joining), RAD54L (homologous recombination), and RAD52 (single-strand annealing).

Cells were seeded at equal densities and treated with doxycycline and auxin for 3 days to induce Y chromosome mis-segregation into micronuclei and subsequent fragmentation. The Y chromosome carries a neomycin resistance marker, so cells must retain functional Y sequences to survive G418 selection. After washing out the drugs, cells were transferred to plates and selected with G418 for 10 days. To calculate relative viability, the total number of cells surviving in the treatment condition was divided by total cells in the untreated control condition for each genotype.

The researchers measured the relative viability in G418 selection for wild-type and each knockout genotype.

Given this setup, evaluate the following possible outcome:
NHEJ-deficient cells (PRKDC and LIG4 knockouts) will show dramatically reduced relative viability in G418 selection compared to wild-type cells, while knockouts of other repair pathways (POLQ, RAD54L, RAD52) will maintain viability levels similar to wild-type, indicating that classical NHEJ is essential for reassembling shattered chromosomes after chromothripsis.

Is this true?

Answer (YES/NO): YES